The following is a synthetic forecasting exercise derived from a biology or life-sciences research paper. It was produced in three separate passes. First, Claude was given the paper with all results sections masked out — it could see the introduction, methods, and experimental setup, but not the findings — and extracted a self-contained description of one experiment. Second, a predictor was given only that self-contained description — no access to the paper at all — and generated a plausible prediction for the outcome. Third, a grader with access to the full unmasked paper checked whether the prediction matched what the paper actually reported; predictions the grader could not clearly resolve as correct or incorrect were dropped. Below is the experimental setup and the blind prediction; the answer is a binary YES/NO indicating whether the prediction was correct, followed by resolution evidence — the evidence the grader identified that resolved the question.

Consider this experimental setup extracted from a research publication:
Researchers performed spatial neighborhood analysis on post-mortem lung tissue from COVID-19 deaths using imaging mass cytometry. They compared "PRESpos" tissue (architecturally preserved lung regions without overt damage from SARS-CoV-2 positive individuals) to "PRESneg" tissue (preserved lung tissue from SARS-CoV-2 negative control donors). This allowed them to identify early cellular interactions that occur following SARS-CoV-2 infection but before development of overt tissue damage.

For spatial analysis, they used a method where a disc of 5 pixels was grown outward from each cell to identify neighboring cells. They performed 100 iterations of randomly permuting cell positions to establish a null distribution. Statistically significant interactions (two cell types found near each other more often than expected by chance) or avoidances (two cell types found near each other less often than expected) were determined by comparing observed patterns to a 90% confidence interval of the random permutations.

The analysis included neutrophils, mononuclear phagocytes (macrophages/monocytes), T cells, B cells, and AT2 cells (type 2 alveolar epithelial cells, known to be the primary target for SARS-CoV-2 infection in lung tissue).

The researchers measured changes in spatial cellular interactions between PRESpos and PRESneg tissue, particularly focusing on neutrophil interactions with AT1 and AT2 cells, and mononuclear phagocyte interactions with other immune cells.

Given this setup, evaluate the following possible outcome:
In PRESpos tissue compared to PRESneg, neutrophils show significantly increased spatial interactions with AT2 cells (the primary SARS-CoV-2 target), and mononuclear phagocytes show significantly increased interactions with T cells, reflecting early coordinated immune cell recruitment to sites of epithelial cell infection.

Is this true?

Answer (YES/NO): YES